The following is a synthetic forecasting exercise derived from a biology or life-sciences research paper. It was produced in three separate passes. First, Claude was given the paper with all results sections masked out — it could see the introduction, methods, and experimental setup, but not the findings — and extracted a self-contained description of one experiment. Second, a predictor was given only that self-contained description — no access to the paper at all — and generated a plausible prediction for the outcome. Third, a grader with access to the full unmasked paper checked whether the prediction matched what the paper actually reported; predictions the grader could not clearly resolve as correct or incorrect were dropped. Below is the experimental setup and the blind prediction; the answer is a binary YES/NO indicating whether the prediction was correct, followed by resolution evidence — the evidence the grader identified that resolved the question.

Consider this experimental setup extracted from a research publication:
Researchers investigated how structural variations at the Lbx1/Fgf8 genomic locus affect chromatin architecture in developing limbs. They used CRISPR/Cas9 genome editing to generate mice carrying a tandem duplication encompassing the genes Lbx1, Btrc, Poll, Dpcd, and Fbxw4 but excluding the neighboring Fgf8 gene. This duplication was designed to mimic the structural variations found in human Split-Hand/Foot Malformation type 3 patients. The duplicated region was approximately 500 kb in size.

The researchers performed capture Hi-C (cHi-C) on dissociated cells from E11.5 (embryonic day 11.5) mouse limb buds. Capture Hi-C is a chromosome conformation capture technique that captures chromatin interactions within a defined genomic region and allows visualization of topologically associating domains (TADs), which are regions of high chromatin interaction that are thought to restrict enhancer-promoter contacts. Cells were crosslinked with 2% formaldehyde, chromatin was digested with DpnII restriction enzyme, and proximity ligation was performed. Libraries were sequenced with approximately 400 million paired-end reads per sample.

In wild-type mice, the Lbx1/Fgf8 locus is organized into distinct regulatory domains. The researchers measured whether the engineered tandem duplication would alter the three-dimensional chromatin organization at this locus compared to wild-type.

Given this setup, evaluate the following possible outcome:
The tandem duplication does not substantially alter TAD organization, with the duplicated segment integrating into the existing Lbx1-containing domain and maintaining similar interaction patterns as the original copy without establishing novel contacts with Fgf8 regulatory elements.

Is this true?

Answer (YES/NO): NO